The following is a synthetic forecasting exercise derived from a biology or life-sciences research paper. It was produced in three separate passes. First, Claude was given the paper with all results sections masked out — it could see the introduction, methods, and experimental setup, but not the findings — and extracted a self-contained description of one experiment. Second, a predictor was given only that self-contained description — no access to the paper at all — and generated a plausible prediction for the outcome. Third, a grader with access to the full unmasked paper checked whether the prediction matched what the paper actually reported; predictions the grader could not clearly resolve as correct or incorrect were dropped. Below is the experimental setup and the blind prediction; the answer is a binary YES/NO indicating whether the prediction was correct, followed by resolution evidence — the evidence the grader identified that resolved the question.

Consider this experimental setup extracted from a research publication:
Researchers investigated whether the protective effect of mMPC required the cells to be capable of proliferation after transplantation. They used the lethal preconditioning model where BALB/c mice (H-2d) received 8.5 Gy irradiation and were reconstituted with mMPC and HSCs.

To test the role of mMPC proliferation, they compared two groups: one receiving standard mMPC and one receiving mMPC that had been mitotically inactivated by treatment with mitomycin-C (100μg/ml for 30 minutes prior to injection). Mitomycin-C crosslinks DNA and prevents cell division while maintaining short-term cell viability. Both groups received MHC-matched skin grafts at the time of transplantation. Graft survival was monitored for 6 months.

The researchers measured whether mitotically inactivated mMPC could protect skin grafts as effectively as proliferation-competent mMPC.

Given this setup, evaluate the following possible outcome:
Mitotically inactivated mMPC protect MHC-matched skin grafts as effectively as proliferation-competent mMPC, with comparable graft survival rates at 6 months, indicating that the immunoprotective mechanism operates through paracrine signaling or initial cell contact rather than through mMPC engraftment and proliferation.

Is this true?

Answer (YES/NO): NO